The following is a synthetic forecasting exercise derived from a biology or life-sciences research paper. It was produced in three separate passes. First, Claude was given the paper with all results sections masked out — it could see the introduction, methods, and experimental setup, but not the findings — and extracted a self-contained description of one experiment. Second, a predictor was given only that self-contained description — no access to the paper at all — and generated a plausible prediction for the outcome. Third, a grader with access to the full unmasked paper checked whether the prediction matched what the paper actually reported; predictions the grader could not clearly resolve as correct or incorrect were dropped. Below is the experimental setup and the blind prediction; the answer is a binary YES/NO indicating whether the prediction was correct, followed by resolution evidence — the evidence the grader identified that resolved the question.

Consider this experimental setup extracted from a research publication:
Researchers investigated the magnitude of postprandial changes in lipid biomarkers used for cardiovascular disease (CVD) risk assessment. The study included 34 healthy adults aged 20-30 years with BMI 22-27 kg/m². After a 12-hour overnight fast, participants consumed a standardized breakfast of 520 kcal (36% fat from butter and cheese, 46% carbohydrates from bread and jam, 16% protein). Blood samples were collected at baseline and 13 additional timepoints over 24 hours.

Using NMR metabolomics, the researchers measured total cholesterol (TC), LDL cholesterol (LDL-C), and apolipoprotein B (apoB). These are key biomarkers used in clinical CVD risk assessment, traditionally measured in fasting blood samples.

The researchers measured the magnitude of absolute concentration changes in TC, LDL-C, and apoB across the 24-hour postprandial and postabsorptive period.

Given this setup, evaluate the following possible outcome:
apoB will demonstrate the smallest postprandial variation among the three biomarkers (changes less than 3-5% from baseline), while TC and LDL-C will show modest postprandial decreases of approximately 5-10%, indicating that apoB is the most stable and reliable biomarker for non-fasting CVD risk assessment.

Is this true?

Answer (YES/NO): NO